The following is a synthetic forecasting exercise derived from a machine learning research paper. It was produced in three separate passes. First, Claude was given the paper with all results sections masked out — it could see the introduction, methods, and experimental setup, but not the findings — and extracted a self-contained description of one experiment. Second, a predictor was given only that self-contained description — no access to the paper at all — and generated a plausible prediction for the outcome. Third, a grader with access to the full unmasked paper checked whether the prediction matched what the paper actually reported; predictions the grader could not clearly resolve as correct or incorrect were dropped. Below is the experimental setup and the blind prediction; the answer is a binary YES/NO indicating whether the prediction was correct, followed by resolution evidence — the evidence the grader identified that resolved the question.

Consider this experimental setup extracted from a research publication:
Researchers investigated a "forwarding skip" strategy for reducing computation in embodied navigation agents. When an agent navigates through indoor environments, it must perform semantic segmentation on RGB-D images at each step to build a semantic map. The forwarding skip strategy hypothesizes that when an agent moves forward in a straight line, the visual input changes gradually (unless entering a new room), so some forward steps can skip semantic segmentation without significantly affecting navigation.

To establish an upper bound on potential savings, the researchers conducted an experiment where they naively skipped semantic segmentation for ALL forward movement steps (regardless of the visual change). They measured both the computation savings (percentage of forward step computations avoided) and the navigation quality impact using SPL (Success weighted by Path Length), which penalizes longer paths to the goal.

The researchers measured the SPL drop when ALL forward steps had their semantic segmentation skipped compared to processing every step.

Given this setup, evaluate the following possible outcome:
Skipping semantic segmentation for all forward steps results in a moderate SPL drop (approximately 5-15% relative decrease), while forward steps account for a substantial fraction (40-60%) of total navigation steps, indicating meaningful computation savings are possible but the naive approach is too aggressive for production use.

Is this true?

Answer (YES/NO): NO